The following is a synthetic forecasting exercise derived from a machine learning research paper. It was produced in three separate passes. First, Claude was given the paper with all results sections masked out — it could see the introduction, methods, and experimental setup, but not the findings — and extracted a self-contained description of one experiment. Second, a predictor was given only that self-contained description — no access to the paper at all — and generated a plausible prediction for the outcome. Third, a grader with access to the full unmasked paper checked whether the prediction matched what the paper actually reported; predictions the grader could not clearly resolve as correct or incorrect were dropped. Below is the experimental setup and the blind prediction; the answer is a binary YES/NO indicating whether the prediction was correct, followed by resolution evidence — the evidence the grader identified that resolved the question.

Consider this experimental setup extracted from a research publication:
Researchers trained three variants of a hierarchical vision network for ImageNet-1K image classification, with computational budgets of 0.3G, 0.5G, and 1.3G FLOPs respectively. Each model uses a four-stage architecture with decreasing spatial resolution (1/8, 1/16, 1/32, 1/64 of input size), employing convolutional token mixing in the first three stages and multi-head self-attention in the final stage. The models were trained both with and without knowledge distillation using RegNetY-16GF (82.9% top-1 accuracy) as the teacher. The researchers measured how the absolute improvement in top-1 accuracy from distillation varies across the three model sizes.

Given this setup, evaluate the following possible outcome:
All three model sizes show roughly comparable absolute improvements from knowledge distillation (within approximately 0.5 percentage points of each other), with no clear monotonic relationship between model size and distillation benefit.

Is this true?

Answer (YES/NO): YES